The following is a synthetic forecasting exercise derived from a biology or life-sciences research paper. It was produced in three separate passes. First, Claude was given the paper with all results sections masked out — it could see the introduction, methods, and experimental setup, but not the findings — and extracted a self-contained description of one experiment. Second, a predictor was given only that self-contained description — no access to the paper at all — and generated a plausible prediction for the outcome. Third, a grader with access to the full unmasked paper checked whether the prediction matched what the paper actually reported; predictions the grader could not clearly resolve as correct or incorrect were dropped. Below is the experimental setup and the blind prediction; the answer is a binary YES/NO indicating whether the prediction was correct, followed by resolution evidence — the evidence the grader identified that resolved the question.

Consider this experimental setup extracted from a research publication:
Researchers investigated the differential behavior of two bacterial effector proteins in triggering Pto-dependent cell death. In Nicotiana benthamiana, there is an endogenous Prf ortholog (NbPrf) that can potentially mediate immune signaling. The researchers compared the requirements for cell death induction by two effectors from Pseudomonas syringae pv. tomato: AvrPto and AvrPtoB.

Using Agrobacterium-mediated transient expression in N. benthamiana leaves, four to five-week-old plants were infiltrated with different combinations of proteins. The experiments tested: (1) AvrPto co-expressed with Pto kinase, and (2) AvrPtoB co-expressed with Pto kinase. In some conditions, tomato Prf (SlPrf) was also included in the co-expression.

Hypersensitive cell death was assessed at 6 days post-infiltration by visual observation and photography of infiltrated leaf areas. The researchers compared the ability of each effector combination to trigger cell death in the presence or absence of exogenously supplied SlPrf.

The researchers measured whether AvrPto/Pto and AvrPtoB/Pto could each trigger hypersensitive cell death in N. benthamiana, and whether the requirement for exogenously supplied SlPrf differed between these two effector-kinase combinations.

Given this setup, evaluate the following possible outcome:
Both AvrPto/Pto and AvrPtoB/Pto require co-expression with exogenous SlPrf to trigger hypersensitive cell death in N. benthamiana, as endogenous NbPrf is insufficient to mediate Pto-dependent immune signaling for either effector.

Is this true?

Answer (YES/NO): NO